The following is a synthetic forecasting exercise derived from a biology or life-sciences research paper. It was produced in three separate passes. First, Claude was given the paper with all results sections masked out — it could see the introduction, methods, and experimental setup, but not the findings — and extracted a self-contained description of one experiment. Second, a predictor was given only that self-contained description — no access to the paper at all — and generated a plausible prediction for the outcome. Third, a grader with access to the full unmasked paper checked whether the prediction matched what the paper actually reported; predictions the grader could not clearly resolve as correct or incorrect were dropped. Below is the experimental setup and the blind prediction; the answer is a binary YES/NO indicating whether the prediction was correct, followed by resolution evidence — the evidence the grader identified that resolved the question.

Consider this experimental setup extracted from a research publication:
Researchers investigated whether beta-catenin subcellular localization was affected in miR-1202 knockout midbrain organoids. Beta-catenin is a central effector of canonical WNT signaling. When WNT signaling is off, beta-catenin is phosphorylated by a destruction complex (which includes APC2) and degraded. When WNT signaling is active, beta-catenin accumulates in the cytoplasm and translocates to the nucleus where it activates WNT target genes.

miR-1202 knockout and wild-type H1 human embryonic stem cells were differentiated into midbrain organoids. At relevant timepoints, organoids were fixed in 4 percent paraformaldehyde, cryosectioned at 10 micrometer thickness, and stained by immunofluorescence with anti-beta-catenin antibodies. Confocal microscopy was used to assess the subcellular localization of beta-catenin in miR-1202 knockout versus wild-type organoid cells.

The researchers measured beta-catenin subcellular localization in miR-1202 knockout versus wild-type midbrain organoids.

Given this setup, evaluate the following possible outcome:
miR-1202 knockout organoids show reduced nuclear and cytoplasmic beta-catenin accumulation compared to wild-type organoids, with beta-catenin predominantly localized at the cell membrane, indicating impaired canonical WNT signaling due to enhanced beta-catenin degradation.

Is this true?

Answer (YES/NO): NO